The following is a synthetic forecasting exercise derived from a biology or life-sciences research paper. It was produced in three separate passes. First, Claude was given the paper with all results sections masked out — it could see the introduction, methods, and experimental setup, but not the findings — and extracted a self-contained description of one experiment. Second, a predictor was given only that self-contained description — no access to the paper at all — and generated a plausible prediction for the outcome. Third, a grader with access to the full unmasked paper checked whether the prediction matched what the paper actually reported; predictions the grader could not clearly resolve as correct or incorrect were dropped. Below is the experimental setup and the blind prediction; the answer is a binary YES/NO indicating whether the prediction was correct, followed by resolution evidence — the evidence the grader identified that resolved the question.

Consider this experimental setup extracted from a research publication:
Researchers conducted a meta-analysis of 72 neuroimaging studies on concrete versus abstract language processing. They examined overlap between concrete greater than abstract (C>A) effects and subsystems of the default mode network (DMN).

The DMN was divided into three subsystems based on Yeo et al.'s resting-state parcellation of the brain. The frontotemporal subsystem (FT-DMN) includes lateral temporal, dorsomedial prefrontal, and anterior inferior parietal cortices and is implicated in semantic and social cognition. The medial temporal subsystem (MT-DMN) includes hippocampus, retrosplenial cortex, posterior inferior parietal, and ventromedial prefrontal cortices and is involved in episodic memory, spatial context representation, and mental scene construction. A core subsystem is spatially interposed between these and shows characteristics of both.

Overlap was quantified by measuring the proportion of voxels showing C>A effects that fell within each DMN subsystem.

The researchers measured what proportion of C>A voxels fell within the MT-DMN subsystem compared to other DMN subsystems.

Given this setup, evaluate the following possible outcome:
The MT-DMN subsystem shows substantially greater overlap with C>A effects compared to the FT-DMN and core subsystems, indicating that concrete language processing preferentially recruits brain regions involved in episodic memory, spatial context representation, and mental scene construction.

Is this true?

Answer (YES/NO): YES